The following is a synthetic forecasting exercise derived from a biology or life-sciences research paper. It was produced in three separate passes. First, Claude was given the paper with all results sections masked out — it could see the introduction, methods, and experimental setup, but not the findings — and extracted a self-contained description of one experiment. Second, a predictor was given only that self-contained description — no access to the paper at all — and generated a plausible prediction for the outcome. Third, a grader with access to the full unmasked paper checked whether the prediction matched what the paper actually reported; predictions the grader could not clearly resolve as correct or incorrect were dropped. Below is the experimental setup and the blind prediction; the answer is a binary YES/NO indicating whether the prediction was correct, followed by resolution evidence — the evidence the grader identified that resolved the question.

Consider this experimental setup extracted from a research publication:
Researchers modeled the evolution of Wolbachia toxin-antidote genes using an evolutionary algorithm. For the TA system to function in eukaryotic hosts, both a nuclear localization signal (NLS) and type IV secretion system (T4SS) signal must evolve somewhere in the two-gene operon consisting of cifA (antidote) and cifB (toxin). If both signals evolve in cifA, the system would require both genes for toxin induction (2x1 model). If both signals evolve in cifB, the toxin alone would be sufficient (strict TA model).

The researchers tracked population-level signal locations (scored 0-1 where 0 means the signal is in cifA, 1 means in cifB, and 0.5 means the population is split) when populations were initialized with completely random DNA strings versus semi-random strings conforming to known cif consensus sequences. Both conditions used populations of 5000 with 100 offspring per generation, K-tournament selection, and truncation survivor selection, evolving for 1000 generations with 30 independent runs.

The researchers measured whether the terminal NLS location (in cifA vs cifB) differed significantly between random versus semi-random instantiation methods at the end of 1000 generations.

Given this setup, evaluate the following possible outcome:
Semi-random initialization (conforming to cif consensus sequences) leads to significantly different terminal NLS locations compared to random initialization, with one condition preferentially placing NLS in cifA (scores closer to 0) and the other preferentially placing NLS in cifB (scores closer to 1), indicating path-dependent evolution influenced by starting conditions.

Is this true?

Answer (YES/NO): NO